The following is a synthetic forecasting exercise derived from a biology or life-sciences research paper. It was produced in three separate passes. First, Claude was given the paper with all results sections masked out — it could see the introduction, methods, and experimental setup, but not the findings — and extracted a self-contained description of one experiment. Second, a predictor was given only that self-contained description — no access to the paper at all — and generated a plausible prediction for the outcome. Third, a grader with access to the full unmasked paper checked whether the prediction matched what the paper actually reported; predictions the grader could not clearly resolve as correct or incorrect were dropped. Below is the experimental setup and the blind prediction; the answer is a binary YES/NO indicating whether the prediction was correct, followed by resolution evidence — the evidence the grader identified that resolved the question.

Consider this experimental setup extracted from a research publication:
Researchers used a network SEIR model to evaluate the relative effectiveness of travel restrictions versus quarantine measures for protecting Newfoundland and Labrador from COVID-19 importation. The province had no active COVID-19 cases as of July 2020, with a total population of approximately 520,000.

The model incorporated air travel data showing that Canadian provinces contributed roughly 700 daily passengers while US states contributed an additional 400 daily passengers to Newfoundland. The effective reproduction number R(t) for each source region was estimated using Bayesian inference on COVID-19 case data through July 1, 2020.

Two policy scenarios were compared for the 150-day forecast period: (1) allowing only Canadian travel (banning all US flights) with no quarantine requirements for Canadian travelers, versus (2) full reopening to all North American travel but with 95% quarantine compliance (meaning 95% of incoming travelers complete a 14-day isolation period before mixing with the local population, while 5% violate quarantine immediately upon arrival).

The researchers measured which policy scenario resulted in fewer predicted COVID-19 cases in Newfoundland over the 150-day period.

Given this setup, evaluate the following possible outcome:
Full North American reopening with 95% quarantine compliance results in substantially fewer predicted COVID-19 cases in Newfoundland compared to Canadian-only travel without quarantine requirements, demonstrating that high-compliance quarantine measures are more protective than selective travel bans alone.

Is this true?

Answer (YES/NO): NO